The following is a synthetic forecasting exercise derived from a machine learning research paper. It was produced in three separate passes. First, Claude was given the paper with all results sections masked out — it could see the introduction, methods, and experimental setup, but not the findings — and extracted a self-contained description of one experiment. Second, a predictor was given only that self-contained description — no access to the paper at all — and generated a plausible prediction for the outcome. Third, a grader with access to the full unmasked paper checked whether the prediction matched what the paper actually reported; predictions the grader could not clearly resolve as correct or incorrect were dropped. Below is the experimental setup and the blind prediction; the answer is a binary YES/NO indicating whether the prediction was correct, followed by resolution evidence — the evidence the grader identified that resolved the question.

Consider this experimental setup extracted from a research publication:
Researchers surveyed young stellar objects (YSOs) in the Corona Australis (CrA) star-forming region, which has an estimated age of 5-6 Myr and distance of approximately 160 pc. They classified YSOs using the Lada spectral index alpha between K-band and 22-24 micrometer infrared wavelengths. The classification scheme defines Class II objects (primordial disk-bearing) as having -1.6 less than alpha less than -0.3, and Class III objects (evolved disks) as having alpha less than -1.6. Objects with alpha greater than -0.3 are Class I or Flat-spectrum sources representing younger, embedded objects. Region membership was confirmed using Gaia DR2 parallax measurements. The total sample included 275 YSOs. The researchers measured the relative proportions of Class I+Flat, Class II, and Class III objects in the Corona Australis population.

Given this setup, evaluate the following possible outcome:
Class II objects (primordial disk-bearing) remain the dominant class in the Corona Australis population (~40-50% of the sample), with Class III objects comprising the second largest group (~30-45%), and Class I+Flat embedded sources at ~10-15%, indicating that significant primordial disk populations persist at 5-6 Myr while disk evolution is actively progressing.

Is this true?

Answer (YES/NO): NO